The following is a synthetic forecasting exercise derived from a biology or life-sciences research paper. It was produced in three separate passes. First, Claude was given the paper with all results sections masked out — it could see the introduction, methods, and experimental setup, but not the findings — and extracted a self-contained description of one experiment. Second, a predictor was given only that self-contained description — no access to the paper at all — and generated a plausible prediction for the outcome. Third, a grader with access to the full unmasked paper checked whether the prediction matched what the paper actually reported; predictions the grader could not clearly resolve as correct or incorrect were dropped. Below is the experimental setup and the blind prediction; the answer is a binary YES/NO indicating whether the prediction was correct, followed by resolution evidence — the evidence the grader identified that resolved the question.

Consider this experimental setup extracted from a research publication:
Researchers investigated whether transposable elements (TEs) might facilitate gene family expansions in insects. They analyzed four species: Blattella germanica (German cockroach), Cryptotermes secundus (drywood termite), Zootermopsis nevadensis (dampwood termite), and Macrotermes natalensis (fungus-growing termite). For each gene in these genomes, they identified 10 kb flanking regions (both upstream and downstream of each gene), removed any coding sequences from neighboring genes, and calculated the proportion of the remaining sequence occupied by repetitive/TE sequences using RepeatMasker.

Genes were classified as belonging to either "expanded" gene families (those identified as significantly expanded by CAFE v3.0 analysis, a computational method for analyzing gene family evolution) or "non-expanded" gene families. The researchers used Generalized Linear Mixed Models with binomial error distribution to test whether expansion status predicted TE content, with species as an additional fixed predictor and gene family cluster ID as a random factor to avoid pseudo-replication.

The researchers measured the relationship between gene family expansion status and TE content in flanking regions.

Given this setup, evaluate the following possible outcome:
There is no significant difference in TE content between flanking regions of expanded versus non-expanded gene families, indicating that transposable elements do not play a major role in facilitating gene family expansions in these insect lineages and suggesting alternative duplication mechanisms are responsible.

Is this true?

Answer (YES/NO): NO